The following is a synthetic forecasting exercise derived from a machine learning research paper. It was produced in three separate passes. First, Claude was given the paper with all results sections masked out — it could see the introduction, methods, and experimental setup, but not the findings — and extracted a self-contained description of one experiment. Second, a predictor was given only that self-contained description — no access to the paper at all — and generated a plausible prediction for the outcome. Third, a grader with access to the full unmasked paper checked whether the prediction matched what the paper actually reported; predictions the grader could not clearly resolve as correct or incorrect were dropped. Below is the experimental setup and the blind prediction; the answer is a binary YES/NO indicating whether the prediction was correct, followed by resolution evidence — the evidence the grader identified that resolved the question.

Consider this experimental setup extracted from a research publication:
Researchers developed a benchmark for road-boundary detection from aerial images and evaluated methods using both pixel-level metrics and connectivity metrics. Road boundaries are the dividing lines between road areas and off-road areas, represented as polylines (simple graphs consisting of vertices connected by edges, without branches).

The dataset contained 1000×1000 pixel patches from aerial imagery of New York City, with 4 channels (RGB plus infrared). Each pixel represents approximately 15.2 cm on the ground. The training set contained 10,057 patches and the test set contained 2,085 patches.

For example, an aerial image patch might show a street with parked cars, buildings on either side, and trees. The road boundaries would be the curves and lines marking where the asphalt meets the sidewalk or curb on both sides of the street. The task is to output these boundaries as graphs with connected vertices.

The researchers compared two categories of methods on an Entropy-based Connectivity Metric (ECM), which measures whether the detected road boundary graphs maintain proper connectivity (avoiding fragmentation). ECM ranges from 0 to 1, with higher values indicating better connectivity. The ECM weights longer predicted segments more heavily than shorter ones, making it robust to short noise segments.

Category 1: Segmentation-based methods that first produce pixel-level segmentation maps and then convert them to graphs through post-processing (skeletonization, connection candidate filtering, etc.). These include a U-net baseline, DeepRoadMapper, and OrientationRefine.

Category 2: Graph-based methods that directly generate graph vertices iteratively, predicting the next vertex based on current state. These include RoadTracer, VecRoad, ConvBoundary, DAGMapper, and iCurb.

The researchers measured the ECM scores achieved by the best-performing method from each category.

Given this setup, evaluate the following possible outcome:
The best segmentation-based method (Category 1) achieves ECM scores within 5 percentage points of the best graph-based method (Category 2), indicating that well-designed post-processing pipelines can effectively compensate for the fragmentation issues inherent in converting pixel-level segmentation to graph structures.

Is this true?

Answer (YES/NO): NO